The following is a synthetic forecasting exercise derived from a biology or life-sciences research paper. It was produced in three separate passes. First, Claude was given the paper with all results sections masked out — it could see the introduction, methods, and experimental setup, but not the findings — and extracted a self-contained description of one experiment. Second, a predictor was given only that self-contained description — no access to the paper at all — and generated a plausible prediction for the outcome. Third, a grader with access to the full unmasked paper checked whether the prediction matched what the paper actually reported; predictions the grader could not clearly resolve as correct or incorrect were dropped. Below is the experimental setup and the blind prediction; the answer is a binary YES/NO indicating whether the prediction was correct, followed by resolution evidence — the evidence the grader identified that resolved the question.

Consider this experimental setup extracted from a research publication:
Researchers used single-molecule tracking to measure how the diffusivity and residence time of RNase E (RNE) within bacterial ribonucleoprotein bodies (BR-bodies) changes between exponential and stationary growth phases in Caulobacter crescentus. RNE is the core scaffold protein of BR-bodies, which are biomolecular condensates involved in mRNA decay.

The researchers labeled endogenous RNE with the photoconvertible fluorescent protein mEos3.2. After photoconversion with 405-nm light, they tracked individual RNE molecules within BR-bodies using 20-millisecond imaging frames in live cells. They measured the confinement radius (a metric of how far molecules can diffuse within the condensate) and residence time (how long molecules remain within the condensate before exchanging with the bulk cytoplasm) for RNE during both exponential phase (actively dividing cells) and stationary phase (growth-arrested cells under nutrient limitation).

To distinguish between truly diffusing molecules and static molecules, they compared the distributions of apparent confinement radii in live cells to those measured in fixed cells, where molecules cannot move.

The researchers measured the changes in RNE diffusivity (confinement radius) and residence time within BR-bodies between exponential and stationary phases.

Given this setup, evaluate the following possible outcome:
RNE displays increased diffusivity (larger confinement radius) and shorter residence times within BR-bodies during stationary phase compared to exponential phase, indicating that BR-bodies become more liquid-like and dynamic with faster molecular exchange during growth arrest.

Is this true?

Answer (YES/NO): NO